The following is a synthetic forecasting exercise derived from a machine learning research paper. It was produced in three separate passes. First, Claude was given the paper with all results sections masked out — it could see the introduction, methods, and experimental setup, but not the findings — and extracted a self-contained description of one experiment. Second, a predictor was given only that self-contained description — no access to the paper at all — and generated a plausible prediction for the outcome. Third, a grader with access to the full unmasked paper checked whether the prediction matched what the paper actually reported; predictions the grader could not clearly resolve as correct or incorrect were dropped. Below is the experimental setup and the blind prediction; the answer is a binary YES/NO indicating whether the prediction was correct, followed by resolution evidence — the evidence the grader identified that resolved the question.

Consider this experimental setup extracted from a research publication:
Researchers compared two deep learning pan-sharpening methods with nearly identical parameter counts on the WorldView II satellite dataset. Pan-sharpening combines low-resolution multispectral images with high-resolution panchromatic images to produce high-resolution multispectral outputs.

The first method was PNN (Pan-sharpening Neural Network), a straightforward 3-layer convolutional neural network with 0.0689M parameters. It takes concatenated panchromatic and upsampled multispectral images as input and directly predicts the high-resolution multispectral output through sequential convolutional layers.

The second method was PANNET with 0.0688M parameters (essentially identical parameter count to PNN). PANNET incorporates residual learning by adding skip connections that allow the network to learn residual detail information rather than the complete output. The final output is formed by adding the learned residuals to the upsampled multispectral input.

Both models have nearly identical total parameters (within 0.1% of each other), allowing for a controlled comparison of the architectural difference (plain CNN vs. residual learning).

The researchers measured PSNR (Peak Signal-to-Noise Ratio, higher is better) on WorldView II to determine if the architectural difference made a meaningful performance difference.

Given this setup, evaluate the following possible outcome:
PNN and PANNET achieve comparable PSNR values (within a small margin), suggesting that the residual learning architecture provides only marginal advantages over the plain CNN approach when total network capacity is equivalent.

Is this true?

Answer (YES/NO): YES